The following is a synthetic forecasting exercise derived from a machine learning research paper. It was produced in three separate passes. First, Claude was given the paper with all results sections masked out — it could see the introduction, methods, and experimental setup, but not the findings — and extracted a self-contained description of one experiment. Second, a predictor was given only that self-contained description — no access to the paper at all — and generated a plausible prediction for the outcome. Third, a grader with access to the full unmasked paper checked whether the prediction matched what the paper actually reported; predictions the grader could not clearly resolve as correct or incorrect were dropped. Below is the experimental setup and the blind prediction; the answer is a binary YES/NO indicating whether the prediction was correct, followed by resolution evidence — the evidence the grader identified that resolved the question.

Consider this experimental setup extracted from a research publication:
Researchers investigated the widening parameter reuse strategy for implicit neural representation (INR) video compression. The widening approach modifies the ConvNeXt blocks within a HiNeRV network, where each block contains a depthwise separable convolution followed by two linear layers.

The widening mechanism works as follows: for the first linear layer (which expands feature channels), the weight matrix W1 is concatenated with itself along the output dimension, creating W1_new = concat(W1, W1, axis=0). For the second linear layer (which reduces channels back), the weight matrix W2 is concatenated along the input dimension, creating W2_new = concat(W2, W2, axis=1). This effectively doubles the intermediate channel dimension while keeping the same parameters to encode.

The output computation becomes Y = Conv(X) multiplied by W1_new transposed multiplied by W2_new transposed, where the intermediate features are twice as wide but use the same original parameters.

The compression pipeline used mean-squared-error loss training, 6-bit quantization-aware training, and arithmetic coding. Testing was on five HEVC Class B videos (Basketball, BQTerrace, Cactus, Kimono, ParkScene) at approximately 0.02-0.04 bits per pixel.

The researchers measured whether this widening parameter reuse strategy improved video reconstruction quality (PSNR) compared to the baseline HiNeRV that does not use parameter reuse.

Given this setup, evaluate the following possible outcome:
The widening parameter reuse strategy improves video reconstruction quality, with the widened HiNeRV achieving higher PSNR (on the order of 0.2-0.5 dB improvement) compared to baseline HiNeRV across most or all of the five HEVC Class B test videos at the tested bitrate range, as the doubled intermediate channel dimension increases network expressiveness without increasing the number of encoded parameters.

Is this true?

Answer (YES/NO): NO